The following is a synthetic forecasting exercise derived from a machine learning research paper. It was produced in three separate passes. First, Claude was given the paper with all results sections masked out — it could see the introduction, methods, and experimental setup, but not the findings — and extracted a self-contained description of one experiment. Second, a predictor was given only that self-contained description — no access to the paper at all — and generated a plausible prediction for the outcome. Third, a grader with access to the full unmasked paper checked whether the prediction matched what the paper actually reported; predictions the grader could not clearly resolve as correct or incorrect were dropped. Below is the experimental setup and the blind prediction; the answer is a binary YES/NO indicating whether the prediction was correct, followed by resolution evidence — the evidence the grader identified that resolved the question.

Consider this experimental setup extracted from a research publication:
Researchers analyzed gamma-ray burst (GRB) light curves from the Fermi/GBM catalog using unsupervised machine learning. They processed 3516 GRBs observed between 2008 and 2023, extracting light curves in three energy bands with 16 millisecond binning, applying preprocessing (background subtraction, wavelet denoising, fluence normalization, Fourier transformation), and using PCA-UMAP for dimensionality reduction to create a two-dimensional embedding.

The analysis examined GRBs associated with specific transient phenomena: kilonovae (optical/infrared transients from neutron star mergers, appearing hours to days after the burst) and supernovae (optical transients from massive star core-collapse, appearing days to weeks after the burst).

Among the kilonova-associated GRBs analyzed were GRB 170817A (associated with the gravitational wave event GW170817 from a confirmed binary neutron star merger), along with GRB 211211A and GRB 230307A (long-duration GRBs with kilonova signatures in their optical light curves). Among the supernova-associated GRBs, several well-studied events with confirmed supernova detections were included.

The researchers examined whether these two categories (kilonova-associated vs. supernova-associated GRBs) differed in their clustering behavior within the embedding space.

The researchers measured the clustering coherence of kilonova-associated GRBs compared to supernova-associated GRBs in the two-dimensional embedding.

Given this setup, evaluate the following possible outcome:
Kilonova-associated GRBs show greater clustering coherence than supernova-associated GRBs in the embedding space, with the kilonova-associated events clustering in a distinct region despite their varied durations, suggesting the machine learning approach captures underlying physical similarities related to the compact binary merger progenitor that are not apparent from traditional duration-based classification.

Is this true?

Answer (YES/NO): NO